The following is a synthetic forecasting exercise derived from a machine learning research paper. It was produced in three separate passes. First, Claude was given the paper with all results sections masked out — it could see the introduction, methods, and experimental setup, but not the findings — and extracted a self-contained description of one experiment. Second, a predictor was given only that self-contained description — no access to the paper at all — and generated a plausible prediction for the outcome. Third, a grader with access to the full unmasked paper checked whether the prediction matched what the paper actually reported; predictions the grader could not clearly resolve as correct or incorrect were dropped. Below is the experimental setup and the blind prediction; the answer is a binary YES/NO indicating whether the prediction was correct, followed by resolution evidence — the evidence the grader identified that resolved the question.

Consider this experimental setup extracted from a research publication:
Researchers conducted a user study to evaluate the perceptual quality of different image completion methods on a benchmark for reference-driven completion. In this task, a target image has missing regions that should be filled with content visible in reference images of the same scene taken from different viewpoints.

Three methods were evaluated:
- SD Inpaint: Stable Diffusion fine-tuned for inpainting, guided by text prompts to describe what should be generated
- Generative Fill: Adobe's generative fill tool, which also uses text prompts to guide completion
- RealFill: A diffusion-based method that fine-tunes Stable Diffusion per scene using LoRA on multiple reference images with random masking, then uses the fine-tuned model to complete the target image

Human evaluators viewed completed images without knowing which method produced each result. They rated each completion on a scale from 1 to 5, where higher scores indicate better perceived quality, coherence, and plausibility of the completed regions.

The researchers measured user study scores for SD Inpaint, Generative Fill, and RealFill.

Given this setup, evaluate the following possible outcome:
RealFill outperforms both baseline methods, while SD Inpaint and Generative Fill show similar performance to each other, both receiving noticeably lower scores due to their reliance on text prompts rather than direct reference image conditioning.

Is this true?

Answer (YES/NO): NO